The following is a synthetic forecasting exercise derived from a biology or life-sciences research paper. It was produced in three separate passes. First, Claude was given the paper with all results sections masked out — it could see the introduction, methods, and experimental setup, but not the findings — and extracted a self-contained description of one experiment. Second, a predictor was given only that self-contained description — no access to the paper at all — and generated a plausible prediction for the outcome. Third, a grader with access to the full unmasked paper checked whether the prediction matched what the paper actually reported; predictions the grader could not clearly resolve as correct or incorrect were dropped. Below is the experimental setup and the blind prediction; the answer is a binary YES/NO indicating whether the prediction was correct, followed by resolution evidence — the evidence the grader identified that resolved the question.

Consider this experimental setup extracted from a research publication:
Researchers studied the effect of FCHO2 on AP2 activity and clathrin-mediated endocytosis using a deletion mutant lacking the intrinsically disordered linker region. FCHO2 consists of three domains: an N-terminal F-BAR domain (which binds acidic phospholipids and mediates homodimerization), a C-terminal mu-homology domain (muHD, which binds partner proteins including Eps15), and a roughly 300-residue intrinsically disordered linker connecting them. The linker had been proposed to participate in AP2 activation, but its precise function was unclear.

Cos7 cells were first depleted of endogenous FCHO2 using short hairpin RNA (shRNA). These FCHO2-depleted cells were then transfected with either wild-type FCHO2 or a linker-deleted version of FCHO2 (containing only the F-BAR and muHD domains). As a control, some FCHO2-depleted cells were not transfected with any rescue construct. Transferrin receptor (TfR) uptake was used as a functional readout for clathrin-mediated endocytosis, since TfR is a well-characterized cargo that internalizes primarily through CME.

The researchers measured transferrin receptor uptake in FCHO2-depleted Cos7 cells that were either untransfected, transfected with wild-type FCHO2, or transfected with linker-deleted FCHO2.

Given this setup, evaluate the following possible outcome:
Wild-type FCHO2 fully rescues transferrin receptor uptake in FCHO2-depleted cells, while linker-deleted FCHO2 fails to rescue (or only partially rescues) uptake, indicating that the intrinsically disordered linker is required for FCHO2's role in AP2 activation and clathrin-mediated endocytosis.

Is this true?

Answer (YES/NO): NO